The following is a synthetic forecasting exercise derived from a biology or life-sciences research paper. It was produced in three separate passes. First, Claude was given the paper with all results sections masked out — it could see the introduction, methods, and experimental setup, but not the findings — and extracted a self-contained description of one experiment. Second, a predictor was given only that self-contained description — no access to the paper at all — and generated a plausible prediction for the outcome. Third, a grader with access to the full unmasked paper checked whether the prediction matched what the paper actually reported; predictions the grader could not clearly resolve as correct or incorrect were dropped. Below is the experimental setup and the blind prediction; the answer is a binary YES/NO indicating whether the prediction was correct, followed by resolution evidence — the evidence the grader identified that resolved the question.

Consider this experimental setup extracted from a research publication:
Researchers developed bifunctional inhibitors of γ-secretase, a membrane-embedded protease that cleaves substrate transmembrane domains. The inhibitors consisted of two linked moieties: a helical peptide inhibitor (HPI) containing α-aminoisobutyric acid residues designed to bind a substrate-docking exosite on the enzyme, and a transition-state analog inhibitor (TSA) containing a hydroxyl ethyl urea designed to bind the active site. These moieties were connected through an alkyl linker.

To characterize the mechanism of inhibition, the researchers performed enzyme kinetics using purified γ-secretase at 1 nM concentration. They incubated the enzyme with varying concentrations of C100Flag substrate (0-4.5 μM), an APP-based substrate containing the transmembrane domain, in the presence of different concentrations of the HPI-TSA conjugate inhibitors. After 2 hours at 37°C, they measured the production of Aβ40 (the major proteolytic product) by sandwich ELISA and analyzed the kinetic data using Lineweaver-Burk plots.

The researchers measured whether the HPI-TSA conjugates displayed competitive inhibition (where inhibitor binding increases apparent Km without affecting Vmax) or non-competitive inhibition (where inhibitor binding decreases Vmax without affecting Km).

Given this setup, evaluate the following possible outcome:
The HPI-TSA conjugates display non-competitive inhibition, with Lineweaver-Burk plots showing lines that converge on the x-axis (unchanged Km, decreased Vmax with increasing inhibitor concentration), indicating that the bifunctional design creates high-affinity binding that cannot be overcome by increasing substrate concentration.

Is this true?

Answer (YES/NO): YES